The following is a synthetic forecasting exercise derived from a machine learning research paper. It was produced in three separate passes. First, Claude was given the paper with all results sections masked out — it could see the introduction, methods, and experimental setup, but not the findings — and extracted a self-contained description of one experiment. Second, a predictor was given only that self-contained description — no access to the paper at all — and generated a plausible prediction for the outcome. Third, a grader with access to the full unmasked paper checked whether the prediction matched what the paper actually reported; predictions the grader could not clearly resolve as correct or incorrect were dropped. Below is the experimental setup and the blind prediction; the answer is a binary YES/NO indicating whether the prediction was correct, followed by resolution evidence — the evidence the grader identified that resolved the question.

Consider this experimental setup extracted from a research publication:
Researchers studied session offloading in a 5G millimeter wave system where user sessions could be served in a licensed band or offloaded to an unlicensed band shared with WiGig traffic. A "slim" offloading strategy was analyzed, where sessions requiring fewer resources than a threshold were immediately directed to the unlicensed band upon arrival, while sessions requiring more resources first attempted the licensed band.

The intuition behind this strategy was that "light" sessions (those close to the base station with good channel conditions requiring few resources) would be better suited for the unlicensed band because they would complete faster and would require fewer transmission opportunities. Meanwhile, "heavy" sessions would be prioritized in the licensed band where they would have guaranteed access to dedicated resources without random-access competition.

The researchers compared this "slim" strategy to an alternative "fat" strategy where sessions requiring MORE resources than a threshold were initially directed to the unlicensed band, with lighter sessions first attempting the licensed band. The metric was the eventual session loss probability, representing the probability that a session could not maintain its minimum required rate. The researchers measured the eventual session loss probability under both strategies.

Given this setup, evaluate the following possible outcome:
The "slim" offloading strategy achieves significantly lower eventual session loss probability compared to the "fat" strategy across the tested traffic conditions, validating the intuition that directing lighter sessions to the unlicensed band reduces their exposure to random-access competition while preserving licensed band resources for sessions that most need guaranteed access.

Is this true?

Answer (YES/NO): NO